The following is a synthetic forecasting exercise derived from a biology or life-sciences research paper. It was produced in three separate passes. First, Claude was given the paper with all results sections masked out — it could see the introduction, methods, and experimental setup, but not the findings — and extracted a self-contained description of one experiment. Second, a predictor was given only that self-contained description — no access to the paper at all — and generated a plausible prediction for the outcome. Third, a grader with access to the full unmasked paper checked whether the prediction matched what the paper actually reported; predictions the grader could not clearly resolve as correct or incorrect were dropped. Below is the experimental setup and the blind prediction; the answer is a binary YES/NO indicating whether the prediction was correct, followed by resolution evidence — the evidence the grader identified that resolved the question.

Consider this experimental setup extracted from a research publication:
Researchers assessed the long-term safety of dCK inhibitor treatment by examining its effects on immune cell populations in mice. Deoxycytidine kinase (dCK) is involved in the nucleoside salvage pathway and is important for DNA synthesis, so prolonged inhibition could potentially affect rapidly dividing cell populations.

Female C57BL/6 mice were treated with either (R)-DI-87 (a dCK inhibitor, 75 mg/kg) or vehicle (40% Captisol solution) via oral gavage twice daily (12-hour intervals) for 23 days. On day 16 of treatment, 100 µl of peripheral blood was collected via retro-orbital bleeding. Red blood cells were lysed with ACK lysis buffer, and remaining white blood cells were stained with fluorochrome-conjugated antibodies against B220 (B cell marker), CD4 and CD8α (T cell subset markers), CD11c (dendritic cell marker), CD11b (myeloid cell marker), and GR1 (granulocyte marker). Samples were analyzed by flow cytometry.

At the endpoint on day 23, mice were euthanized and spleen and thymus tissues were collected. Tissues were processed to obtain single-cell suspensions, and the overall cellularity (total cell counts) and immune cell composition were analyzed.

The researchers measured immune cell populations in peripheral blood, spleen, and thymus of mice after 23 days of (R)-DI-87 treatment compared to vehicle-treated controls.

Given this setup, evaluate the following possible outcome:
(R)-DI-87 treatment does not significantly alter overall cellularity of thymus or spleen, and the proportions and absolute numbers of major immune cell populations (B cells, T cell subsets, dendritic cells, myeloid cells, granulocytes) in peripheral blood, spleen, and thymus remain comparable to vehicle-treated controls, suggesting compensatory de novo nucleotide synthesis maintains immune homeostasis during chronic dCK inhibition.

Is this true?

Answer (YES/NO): YES